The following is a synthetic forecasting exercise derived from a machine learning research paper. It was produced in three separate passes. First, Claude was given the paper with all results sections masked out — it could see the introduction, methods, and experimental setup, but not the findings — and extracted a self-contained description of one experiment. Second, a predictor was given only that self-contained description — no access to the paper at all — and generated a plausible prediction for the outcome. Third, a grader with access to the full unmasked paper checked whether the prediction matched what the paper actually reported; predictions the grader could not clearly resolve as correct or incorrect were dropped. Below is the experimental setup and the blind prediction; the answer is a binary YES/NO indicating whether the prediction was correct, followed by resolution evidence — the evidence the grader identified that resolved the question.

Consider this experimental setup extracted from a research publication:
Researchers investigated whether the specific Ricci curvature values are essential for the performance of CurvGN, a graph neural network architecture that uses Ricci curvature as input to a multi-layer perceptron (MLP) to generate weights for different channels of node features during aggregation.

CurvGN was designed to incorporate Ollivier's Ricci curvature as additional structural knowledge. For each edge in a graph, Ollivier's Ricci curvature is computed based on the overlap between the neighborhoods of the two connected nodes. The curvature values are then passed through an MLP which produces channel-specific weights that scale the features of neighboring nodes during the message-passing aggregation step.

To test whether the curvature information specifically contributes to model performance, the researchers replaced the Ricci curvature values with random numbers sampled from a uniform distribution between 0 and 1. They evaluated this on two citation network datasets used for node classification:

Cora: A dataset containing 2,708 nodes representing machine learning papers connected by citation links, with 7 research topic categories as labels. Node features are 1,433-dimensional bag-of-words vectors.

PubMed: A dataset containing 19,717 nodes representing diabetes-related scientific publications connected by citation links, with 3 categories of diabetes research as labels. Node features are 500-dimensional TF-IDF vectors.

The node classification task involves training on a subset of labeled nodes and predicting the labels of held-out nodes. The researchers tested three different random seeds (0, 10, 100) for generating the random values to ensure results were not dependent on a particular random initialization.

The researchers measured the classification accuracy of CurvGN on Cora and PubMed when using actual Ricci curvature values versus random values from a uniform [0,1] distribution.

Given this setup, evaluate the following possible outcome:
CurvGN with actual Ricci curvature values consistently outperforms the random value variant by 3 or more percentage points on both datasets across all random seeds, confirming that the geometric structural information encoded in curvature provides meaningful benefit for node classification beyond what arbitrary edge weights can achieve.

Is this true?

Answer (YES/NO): NO